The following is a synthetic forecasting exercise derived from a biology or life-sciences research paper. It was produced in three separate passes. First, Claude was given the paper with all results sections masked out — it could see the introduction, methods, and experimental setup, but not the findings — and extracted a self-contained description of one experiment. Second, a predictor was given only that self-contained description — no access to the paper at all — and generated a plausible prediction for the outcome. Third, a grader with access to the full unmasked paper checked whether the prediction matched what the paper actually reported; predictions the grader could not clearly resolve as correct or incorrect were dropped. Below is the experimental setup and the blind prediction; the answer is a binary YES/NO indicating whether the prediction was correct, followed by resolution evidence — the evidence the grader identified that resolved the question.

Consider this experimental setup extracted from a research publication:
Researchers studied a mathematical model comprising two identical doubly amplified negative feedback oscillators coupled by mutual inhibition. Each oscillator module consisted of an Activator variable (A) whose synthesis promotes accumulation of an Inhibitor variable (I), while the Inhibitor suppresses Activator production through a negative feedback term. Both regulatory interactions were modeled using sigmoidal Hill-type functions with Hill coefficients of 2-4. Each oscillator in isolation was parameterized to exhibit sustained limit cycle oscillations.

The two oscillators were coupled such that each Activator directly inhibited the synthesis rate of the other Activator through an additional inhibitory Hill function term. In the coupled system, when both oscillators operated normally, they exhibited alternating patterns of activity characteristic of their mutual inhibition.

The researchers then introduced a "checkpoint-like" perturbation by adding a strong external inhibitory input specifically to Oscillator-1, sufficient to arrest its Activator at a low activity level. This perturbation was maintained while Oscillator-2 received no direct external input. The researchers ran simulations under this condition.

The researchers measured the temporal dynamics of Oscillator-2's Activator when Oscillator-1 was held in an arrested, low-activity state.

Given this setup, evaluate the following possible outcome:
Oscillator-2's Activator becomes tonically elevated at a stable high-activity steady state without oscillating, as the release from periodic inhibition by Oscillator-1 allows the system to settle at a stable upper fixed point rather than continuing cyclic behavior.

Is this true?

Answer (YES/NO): NO